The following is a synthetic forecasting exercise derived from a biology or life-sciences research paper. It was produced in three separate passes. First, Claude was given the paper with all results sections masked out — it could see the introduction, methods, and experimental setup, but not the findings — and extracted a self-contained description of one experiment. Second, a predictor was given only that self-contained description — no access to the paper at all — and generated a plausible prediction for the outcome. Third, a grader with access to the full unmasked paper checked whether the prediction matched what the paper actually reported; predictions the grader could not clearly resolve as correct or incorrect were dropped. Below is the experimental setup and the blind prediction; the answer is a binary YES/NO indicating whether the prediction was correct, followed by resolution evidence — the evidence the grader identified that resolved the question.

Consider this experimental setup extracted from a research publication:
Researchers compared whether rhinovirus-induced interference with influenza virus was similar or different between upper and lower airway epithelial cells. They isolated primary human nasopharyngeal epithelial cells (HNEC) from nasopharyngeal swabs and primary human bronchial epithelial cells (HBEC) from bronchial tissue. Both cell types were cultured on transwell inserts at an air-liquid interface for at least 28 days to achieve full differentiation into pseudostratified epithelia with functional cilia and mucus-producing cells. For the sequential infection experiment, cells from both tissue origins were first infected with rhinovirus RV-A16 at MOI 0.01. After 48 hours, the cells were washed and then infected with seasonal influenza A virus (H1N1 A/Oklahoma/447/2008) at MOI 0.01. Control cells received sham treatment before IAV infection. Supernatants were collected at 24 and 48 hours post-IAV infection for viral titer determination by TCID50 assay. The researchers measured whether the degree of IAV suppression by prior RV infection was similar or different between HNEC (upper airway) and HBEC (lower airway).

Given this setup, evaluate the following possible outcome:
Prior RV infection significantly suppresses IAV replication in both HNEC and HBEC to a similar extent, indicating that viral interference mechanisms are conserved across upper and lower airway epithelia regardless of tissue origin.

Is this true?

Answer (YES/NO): NO